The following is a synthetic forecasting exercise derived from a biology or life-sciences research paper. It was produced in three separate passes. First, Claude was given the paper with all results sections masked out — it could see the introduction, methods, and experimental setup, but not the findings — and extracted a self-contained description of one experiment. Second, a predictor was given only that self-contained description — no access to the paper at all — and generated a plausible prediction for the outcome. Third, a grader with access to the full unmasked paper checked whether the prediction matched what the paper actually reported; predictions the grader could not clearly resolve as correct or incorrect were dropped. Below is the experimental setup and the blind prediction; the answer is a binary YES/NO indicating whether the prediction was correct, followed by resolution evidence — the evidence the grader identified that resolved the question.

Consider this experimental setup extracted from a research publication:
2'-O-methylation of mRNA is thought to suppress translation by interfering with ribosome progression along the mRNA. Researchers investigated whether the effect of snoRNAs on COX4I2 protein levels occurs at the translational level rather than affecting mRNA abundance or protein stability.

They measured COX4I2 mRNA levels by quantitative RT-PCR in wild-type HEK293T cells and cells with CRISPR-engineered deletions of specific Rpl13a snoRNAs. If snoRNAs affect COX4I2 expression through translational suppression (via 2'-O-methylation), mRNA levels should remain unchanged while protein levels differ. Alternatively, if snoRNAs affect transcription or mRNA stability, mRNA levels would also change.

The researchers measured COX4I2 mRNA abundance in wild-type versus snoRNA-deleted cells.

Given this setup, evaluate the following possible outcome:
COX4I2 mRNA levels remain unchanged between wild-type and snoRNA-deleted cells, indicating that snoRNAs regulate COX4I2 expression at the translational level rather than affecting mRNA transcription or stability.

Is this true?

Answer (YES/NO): YES